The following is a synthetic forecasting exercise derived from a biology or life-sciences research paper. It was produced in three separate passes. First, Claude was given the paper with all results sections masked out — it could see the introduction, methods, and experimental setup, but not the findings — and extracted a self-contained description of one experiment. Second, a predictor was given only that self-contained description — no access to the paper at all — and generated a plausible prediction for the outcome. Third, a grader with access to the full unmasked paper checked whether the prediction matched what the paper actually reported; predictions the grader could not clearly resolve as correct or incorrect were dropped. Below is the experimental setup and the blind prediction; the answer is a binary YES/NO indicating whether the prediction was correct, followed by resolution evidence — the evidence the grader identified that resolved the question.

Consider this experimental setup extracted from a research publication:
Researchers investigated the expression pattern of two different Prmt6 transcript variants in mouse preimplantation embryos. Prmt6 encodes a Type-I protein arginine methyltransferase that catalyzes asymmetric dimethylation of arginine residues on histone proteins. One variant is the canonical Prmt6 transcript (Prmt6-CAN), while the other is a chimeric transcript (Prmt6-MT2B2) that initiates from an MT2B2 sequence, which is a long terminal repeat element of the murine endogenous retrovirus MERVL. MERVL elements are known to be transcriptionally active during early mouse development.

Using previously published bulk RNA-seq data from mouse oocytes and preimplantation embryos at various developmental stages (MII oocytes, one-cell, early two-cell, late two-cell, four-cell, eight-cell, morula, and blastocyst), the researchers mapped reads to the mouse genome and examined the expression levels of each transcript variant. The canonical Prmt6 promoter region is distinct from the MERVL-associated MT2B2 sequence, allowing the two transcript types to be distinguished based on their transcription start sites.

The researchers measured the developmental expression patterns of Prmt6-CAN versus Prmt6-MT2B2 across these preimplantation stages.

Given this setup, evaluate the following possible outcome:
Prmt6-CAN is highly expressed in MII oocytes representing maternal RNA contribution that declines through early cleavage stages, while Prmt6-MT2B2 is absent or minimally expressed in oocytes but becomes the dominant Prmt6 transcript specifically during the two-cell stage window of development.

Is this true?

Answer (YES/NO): NO